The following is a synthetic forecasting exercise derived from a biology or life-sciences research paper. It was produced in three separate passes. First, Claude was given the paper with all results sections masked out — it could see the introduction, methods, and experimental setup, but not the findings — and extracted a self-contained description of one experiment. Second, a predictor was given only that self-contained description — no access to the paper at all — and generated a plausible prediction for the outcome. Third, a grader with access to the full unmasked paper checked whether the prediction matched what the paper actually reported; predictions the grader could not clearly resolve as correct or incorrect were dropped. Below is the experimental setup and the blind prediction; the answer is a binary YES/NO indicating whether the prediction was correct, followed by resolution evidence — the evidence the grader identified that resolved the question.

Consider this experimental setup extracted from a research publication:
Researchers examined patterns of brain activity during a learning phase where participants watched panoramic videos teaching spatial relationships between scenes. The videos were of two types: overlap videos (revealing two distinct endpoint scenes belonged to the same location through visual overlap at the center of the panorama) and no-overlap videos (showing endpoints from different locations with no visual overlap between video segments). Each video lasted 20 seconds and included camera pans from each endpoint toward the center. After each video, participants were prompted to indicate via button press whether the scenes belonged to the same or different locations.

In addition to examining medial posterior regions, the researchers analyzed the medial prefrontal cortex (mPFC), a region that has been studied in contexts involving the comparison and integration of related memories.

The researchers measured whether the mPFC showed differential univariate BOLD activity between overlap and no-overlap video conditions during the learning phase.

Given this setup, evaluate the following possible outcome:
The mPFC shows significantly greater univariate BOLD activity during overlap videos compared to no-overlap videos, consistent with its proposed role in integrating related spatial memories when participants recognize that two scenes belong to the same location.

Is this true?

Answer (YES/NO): YES